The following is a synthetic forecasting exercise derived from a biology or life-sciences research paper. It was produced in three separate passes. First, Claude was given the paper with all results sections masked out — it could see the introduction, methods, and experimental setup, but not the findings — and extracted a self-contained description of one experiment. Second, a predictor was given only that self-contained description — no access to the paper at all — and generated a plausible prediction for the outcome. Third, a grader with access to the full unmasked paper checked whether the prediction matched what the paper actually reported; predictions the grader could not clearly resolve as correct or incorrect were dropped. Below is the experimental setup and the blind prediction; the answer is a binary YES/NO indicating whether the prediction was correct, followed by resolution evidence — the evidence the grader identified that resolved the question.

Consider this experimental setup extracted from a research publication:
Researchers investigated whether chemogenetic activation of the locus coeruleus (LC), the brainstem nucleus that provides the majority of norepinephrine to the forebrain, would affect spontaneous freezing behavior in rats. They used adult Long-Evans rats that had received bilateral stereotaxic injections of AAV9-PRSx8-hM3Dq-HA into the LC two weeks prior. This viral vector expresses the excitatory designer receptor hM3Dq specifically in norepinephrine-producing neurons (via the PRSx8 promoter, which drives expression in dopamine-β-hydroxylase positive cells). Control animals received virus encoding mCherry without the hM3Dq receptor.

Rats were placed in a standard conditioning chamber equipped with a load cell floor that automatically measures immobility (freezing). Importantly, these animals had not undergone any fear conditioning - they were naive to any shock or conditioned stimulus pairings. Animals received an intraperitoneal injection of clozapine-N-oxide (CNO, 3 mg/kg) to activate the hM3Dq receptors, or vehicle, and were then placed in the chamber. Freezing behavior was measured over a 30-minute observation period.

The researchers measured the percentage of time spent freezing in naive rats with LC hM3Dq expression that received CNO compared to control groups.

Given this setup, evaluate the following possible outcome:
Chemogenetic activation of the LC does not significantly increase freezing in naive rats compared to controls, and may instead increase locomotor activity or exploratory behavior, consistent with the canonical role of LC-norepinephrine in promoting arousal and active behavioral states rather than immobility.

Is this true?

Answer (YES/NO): NO